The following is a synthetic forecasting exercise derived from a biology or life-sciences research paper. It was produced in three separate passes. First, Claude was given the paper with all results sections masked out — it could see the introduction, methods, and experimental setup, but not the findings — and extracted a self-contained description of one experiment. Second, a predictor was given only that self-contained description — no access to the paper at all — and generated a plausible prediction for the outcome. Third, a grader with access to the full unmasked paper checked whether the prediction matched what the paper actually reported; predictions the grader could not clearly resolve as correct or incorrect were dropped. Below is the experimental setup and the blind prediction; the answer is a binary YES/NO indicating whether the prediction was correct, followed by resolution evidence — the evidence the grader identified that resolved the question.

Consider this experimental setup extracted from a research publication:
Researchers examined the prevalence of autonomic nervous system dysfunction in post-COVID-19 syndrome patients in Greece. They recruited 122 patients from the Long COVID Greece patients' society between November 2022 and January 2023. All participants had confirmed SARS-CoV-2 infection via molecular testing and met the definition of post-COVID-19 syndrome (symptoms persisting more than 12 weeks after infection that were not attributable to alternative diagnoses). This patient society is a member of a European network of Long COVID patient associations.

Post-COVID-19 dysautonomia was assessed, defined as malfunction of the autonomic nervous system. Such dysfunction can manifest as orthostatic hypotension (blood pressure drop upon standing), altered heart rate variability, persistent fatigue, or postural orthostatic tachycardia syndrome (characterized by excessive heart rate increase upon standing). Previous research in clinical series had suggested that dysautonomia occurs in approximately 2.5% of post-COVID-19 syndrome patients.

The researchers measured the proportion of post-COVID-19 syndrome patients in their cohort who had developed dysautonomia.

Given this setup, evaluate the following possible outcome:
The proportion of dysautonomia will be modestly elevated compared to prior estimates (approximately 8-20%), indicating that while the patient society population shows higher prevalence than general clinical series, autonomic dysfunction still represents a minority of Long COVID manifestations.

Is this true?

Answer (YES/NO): NO